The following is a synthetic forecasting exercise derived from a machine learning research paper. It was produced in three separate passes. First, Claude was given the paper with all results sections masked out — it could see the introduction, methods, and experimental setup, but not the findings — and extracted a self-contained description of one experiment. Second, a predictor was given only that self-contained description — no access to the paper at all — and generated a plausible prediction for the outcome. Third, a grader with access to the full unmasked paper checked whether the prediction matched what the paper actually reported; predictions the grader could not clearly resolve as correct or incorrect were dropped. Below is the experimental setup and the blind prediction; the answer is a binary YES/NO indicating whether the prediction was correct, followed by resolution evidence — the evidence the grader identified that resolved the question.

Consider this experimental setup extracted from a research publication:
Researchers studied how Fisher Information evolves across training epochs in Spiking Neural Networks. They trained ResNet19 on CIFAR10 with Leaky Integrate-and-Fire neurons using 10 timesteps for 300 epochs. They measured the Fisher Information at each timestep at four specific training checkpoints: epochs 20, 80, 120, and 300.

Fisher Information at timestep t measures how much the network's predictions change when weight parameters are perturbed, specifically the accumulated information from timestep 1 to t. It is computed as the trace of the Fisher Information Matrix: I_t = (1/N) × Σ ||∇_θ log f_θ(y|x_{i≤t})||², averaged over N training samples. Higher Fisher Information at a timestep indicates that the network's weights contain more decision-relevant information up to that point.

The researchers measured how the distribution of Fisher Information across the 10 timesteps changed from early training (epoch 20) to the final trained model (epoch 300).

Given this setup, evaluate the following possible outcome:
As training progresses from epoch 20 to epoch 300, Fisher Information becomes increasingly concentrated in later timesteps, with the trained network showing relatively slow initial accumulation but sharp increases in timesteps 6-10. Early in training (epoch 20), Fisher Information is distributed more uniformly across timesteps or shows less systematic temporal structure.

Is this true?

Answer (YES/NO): NO